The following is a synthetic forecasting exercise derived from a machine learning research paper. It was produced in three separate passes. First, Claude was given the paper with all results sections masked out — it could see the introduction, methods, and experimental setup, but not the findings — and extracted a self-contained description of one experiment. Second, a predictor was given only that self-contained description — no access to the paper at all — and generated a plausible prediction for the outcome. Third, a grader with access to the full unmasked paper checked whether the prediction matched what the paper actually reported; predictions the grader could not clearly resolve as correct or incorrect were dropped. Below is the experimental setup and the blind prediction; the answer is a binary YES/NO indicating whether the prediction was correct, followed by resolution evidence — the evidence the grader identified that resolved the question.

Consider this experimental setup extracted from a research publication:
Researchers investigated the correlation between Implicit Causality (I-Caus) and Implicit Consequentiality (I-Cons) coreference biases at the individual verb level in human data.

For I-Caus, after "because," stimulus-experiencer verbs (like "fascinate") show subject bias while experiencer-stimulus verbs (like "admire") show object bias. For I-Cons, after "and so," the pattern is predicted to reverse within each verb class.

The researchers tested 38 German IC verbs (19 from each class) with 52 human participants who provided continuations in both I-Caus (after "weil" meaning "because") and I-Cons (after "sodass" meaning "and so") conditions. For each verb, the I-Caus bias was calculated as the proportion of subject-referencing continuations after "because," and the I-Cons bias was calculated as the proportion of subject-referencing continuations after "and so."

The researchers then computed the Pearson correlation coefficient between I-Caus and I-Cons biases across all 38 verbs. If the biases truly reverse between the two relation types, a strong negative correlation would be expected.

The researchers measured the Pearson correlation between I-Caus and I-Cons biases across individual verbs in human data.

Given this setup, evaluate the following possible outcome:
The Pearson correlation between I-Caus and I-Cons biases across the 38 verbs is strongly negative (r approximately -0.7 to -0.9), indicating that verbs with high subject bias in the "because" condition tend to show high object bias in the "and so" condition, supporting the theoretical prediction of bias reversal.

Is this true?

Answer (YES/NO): NO